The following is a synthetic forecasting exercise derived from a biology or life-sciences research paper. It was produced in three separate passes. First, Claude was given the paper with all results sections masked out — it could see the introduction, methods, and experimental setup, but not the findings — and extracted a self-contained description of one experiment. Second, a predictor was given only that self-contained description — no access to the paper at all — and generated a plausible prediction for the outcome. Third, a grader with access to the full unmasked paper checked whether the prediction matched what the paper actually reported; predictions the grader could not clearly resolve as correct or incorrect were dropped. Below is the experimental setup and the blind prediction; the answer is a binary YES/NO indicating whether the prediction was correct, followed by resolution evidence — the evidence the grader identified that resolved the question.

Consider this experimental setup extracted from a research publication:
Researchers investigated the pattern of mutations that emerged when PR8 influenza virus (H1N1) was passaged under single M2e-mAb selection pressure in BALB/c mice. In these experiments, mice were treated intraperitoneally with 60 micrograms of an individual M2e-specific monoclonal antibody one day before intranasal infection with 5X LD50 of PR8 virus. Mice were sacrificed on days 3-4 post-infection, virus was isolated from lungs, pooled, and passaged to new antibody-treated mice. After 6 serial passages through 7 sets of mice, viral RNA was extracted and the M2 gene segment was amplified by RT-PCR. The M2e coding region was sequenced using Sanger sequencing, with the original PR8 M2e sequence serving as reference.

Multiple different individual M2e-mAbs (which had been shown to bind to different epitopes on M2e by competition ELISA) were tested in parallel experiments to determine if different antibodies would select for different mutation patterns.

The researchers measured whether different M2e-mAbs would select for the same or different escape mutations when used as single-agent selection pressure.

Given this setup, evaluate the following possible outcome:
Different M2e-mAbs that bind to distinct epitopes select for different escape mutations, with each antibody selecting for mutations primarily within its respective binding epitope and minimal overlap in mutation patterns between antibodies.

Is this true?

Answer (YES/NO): NO